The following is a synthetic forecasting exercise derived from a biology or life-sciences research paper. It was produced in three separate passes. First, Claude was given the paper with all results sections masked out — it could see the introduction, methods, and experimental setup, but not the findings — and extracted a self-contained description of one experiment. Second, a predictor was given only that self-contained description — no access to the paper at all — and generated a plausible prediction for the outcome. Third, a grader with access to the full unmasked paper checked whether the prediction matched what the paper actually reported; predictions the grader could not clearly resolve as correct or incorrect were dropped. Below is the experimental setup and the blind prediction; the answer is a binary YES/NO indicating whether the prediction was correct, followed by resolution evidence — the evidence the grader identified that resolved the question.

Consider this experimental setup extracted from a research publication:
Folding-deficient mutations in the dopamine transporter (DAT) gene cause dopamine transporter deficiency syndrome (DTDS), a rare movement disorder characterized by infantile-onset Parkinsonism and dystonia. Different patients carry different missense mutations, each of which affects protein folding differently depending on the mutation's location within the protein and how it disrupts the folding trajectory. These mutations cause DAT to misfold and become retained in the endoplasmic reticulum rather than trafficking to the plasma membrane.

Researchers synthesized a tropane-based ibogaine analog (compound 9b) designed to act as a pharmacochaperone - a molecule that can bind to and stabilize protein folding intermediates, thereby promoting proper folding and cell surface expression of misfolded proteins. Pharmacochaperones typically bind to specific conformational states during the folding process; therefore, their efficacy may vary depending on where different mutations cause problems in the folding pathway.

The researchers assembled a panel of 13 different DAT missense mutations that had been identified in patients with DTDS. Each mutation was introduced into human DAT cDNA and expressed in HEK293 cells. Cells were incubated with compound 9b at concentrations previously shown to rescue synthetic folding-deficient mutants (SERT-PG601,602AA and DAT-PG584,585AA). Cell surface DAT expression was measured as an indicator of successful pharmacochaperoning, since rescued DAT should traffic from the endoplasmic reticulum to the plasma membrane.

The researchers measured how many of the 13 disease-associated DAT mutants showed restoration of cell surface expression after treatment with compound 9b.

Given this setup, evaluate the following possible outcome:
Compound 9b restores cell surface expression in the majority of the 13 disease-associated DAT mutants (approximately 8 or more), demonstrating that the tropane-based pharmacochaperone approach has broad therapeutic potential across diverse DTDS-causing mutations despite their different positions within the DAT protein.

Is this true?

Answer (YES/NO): NO